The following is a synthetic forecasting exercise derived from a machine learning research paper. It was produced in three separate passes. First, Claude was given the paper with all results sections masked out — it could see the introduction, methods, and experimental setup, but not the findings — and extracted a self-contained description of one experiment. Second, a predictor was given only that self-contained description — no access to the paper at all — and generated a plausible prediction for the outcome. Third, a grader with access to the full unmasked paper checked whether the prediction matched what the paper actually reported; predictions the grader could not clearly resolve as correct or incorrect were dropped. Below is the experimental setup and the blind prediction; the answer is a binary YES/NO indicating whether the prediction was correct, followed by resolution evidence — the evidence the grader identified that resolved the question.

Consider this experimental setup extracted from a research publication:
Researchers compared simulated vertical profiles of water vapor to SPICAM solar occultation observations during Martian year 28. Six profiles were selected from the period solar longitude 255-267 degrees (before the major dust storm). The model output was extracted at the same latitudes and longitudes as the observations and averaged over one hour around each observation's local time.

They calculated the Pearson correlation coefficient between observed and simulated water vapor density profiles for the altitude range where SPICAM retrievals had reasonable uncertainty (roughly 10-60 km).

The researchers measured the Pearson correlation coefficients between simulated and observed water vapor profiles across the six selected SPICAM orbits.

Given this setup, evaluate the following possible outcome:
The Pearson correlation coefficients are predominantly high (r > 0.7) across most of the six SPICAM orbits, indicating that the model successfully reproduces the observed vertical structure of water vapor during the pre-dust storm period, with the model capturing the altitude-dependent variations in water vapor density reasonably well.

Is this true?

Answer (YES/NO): YES